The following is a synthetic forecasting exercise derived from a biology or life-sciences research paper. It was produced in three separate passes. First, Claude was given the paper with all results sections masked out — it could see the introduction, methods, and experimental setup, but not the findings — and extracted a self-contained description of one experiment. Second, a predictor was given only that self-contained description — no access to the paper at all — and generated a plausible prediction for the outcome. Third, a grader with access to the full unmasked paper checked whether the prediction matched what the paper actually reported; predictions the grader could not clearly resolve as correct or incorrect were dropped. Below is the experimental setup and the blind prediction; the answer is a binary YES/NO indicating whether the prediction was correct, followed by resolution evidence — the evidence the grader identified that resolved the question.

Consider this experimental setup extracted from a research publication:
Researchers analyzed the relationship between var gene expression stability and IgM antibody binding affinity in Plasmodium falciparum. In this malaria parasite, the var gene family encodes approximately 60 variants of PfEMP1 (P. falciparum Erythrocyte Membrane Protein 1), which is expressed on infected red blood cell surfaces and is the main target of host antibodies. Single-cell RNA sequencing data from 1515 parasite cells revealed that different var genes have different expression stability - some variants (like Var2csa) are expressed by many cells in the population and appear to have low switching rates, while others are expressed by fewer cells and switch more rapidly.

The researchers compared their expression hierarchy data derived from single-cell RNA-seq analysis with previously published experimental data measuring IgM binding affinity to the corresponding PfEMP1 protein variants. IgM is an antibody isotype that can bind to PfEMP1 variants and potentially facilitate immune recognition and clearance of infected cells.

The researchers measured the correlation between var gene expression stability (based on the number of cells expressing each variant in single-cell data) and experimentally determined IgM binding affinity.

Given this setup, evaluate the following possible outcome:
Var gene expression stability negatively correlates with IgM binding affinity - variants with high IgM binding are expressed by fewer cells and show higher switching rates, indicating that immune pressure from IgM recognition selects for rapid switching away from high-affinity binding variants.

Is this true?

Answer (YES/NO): NO